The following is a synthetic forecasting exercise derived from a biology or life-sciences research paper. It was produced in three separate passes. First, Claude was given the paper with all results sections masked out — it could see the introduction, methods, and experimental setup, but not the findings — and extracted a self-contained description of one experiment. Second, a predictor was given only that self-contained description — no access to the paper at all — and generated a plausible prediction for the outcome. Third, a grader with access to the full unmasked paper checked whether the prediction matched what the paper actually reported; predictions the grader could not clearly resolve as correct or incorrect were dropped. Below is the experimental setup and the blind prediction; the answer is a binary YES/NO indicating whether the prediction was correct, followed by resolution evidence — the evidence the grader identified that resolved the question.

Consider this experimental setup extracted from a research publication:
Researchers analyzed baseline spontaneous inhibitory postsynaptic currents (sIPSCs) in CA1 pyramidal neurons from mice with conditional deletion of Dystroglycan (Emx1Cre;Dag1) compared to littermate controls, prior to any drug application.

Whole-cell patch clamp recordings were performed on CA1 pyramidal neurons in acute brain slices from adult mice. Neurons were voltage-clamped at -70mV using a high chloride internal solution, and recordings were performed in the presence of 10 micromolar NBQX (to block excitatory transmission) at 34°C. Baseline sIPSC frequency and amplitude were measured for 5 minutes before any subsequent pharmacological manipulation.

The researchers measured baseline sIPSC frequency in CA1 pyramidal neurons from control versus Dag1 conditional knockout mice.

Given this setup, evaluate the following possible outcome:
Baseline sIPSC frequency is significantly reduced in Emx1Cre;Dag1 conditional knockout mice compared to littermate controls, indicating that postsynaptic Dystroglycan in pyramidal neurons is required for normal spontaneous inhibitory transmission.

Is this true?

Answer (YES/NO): NO